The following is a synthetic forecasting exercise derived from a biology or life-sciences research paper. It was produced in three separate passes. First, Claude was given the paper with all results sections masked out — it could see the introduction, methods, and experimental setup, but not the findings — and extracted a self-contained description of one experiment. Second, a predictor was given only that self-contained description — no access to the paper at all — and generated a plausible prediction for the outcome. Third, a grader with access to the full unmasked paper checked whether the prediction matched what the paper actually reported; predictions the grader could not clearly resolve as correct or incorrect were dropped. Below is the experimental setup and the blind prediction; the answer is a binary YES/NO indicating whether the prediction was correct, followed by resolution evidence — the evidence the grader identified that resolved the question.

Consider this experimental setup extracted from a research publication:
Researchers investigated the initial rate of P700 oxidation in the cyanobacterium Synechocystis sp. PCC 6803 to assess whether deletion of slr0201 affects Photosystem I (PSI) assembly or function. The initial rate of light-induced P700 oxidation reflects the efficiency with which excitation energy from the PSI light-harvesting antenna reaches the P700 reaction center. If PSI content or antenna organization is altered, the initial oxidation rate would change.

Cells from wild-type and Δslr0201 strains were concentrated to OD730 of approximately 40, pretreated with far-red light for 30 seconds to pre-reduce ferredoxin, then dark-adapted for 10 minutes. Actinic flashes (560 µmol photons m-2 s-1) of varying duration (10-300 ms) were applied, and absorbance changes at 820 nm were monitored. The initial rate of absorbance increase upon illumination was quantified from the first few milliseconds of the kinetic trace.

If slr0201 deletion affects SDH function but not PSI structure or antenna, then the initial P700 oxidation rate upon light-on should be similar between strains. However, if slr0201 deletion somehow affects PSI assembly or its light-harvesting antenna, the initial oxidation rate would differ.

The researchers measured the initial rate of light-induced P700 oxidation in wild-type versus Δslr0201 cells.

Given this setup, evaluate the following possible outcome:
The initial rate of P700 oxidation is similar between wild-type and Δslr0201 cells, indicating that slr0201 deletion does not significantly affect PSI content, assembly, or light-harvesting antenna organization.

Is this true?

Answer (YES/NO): NO